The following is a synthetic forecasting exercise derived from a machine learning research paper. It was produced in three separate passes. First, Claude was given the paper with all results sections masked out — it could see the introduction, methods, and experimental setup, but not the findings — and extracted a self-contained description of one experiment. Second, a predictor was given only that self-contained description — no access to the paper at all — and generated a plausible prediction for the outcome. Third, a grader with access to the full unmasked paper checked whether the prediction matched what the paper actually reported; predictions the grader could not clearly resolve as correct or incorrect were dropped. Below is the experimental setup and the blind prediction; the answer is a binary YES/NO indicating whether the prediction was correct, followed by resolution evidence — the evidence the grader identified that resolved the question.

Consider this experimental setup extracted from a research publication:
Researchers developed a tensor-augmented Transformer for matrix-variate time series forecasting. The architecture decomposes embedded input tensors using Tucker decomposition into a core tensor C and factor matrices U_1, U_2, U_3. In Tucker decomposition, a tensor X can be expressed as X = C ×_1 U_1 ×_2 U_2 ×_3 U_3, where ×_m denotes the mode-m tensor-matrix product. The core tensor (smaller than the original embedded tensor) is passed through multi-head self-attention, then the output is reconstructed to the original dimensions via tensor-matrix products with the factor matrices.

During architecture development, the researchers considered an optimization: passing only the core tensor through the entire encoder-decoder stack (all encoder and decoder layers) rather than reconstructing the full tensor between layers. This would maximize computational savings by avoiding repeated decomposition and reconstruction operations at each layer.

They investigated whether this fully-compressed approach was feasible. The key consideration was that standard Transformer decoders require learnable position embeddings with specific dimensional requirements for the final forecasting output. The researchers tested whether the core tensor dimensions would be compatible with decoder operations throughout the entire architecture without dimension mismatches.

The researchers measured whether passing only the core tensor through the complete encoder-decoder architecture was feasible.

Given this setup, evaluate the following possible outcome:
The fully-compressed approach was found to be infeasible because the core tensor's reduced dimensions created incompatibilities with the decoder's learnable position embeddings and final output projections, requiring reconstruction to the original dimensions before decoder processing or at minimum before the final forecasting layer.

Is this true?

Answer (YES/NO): YES